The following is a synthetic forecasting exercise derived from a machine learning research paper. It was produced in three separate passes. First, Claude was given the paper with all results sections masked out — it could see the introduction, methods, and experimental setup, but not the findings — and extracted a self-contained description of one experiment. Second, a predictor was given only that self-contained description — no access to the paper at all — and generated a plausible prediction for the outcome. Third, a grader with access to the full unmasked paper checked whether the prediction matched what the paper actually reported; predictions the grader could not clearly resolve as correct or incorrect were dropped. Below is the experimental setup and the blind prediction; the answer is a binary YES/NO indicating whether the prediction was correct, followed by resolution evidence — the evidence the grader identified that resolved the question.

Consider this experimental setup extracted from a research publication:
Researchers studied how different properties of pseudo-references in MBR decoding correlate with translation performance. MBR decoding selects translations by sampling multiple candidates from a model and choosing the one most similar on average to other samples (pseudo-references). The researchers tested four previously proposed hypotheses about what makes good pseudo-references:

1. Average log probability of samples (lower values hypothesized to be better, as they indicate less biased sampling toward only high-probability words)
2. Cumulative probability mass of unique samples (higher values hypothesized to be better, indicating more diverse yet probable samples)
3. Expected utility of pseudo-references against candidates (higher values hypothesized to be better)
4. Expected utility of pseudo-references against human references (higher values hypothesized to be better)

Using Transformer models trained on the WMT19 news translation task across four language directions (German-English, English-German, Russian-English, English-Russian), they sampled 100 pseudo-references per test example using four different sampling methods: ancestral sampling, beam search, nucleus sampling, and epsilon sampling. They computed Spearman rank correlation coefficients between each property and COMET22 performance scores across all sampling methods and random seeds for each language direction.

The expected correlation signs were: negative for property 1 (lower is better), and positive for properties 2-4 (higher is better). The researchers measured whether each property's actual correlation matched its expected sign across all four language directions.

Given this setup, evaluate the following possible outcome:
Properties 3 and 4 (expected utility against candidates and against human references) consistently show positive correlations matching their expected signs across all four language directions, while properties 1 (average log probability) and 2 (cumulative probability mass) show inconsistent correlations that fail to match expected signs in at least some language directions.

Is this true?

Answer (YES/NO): NO